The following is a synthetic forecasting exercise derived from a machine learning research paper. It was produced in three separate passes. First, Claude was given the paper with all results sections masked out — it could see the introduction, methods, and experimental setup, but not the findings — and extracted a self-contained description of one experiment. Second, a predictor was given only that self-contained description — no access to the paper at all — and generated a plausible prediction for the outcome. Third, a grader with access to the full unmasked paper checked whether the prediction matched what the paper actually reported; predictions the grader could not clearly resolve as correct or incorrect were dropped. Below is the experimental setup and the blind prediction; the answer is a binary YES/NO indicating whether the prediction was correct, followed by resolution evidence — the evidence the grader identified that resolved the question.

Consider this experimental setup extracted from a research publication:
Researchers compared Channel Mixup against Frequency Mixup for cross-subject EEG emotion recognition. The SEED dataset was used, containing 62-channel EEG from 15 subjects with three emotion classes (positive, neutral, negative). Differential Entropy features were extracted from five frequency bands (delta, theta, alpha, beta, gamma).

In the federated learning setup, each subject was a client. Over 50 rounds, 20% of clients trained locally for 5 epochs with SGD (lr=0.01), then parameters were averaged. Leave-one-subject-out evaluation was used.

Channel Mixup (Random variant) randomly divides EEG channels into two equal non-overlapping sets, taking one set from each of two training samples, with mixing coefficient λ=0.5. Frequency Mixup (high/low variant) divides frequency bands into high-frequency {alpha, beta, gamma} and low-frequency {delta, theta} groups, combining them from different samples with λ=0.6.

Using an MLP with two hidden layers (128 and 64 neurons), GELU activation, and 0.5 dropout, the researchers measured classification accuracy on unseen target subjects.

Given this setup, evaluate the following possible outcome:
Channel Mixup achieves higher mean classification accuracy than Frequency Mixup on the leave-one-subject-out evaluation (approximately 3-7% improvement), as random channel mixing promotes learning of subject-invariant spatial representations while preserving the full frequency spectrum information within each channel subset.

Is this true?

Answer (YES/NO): YES